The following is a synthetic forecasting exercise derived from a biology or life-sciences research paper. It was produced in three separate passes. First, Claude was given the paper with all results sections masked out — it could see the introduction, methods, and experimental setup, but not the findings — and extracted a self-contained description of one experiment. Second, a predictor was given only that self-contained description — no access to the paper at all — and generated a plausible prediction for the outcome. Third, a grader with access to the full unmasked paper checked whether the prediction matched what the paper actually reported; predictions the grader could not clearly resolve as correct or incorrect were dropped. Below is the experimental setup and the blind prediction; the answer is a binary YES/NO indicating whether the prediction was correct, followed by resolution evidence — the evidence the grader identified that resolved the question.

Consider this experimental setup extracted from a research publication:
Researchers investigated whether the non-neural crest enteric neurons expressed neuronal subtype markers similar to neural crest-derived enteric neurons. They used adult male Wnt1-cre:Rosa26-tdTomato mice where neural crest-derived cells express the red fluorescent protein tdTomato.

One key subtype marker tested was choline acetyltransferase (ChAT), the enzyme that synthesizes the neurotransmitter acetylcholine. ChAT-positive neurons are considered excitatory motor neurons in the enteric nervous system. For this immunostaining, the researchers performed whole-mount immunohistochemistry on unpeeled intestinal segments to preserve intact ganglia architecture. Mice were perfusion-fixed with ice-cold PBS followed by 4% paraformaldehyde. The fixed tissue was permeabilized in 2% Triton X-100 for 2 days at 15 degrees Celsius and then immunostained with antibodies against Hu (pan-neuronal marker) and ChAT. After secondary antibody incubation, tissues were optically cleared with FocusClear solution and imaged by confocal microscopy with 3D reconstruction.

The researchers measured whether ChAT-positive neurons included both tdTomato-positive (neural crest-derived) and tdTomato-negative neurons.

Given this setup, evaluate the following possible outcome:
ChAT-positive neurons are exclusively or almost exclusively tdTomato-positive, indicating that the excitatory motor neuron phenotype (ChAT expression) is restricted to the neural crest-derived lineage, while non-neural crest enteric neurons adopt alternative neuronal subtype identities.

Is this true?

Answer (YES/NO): NO